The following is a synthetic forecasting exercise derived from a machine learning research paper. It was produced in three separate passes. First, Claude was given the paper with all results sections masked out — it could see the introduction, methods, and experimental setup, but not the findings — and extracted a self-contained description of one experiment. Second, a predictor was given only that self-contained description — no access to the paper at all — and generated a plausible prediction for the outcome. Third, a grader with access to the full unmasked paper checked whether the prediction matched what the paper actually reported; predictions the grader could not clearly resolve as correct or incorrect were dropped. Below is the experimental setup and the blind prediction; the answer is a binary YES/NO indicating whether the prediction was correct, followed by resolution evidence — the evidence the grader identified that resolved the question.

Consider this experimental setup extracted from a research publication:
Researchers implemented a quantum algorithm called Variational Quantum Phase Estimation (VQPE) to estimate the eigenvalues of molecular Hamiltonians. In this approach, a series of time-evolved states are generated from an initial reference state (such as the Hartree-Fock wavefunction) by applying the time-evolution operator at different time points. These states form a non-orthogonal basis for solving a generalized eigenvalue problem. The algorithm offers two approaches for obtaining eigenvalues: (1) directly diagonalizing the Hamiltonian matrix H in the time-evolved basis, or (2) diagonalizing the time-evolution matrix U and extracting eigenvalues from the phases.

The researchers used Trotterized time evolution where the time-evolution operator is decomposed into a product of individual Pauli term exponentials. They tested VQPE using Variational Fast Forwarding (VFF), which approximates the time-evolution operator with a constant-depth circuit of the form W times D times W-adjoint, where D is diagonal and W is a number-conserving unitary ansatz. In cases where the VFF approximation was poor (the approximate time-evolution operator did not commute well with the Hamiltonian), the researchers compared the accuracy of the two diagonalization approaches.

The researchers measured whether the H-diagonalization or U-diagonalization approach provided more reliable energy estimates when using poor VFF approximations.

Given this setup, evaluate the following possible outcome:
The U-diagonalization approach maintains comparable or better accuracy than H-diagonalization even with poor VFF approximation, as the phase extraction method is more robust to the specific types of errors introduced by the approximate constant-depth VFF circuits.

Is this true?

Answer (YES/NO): NO